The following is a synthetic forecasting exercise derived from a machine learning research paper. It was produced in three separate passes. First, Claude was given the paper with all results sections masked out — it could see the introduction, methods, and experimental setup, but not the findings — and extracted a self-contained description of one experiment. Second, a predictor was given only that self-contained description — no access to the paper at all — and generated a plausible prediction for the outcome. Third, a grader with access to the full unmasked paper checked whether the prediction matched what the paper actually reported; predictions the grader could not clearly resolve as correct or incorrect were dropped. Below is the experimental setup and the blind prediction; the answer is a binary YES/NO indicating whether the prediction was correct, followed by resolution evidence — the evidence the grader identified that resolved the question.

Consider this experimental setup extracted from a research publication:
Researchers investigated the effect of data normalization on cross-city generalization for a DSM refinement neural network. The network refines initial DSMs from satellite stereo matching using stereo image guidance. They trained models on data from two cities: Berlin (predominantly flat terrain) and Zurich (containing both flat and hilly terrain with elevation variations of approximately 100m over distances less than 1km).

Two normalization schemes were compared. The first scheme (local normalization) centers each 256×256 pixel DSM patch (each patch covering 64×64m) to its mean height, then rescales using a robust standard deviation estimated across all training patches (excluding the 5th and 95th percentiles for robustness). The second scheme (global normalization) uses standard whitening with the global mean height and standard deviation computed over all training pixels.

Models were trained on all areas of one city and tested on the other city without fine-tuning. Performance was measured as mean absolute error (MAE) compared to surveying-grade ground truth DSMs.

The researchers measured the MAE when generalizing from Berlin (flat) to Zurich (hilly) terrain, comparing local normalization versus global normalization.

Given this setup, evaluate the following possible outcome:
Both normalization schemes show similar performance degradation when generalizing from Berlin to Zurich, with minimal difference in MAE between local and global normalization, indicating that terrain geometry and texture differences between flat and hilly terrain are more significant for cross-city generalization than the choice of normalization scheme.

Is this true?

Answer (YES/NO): NO